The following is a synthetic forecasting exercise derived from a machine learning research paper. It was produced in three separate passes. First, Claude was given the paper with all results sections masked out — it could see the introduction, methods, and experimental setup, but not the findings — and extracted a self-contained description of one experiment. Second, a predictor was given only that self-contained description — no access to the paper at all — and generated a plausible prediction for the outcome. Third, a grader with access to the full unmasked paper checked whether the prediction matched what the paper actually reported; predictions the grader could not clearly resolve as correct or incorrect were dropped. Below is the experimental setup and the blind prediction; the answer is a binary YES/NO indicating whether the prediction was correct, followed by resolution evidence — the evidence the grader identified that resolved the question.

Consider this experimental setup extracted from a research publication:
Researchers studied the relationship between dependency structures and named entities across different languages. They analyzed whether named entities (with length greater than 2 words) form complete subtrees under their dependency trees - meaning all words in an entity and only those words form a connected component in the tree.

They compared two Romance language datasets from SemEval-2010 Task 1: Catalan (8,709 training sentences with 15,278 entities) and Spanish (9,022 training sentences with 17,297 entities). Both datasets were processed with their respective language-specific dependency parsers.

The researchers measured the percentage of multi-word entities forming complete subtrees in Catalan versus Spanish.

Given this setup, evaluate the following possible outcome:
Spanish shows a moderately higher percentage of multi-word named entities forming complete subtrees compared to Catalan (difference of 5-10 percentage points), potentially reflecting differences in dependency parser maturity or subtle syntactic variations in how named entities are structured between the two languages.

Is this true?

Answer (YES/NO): NO